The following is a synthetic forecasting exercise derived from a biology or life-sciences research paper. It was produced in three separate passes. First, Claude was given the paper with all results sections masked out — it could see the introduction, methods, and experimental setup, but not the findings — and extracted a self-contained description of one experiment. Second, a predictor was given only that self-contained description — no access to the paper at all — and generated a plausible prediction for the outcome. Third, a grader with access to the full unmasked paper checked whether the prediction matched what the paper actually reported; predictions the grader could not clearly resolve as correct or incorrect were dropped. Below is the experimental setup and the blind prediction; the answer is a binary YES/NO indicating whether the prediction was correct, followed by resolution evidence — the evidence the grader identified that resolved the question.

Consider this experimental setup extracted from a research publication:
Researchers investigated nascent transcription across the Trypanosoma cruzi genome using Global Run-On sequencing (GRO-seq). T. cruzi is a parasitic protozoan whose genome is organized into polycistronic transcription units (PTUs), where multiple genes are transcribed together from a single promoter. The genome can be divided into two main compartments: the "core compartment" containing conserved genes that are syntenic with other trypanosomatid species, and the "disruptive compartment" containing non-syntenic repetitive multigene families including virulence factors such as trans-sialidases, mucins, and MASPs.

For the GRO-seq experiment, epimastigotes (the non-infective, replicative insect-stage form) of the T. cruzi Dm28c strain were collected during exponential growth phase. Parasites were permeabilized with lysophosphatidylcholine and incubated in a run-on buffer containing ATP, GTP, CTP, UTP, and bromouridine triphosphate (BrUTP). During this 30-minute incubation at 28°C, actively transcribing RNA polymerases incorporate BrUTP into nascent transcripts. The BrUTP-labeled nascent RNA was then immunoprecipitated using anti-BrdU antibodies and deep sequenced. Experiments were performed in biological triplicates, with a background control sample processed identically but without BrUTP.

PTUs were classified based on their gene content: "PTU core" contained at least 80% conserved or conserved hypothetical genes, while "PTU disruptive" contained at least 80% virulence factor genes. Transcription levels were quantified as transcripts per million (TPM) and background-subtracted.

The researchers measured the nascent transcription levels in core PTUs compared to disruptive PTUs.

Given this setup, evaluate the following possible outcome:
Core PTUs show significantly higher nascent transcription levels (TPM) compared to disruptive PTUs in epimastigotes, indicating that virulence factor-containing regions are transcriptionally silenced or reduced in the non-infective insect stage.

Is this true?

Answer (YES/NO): YES